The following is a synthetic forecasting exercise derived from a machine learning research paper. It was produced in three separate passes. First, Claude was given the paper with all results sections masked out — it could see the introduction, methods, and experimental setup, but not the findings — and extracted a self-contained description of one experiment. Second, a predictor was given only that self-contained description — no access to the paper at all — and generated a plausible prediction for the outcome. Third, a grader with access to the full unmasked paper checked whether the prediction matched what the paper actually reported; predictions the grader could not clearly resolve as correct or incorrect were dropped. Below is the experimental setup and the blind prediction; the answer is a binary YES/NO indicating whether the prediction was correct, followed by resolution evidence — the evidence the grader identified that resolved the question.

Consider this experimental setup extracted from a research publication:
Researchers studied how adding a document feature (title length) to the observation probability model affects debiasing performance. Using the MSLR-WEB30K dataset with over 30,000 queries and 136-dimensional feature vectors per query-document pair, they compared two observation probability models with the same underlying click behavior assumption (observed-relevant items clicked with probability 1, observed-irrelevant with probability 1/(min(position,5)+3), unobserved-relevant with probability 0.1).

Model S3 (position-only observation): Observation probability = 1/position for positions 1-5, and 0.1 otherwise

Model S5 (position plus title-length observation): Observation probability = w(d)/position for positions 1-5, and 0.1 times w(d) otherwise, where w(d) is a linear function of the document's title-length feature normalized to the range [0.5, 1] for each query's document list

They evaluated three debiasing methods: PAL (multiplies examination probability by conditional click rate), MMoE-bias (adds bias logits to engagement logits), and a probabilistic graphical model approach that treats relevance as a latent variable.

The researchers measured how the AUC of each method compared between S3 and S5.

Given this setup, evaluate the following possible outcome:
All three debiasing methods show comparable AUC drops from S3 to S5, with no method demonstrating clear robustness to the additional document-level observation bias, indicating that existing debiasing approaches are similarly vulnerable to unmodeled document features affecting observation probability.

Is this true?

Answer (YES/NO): NO